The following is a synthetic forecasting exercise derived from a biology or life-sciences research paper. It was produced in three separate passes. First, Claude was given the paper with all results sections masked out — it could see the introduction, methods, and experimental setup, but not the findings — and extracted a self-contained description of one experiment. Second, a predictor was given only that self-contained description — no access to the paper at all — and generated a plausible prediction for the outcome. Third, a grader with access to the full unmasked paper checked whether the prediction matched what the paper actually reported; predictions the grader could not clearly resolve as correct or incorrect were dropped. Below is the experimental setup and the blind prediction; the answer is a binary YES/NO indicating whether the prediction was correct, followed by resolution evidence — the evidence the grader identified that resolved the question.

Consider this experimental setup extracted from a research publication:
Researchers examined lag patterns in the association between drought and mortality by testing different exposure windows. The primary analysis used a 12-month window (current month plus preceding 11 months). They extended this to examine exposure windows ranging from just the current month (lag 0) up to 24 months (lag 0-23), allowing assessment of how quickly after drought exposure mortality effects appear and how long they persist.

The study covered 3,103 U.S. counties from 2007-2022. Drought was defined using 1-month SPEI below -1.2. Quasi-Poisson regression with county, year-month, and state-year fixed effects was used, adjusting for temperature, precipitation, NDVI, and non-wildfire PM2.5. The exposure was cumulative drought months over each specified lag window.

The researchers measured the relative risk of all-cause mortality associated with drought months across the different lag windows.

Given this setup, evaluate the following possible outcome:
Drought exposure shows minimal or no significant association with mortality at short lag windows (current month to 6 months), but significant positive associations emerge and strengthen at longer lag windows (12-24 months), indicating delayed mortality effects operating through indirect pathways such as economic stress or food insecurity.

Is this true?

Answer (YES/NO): NO